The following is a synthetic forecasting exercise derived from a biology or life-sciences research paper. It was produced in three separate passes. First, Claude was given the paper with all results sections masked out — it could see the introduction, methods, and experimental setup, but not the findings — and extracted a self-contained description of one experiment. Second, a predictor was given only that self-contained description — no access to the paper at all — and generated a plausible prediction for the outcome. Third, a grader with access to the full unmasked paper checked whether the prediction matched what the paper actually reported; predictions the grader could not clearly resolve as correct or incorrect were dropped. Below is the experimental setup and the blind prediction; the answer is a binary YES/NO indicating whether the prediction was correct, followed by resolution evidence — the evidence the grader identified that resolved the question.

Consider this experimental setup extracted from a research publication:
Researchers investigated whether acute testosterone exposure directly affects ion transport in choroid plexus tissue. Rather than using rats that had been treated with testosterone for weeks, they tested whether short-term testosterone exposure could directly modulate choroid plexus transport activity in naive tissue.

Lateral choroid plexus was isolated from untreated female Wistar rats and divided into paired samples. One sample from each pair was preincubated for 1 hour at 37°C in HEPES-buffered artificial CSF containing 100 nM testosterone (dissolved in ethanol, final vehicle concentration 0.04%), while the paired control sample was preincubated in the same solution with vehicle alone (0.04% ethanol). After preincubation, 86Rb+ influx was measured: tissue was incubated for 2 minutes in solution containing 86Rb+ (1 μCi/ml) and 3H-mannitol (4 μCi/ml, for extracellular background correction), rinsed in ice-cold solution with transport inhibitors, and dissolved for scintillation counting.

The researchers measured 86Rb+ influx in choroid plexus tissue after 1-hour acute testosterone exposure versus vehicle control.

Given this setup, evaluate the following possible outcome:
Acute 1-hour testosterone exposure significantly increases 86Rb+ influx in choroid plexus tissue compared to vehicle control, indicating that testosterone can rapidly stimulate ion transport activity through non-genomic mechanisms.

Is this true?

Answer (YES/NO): NO